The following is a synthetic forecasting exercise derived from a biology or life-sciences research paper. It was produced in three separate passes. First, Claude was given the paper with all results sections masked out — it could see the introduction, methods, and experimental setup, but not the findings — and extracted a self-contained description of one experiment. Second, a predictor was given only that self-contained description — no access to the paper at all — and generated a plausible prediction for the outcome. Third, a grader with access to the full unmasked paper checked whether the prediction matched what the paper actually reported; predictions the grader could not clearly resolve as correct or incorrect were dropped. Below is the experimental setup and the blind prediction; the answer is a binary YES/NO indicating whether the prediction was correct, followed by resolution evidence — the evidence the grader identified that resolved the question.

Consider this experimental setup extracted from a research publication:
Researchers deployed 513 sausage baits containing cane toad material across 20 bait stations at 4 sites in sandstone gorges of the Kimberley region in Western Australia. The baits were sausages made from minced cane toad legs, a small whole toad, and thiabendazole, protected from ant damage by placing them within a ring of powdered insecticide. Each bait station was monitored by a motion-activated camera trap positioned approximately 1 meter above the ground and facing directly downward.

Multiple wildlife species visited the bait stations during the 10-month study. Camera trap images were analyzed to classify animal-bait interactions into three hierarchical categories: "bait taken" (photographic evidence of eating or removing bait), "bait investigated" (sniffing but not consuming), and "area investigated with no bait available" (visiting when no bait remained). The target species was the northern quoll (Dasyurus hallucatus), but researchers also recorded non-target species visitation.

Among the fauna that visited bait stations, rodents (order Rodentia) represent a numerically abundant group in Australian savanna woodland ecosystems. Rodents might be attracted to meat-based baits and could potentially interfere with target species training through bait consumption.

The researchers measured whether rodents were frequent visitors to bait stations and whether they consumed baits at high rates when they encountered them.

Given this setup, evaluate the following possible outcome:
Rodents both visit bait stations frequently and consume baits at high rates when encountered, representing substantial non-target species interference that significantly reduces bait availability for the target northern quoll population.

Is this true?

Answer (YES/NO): NO